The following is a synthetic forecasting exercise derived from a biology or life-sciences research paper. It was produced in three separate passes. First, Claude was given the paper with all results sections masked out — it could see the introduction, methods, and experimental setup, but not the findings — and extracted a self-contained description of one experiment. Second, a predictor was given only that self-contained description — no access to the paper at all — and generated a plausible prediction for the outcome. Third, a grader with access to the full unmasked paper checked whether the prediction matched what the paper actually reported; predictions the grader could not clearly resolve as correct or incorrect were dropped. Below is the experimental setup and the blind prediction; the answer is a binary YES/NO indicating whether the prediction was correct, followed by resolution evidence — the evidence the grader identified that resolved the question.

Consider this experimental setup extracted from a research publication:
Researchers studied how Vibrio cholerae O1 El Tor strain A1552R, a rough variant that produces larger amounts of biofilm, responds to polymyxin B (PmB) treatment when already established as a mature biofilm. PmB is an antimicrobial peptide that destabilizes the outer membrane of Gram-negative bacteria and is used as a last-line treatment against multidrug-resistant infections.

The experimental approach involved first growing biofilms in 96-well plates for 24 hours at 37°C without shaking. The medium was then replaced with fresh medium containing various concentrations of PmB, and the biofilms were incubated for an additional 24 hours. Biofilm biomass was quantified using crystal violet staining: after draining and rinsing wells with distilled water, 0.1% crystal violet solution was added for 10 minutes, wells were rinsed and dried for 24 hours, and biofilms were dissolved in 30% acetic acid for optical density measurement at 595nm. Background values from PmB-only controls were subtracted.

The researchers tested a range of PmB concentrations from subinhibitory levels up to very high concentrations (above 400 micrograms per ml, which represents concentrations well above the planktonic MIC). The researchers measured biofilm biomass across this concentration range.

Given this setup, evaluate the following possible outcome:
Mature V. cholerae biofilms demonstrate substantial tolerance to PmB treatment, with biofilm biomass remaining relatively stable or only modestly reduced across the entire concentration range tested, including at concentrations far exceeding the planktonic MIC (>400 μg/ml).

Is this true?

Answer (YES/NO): NO